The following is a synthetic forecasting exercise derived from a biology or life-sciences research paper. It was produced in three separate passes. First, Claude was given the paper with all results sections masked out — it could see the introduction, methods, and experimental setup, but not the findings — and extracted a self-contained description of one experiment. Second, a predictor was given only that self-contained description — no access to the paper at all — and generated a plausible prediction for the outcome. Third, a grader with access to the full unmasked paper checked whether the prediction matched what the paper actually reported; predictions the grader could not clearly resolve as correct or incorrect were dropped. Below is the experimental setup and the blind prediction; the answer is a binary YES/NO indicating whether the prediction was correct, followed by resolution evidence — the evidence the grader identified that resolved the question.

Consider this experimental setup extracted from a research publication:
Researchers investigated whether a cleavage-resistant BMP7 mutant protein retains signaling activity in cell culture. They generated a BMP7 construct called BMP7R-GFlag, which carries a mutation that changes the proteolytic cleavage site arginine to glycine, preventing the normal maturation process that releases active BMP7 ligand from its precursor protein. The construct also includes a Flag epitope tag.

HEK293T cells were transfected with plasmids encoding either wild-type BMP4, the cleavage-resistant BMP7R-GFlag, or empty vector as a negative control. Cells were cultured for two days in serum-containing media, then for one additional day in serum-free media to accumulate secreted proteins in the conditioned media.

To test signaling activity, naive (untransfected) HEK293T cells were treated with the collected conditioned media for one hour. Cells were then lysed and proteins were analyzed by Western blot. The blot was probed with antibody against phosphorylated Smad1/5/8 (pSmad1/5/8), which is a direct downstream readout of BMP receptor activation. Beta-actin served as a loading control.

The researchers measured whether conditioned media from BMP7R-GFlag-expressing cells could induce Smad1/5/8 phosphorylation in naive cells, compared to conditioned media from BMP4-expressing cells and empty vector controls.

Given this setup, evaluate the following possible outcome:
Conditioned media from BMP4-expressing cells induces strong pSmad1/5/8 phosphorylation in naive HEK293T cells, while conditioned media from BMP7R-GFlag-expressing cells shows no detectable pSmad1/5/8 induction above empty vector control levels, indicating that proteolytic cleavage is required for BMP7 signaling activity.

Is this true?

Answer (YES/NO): YES